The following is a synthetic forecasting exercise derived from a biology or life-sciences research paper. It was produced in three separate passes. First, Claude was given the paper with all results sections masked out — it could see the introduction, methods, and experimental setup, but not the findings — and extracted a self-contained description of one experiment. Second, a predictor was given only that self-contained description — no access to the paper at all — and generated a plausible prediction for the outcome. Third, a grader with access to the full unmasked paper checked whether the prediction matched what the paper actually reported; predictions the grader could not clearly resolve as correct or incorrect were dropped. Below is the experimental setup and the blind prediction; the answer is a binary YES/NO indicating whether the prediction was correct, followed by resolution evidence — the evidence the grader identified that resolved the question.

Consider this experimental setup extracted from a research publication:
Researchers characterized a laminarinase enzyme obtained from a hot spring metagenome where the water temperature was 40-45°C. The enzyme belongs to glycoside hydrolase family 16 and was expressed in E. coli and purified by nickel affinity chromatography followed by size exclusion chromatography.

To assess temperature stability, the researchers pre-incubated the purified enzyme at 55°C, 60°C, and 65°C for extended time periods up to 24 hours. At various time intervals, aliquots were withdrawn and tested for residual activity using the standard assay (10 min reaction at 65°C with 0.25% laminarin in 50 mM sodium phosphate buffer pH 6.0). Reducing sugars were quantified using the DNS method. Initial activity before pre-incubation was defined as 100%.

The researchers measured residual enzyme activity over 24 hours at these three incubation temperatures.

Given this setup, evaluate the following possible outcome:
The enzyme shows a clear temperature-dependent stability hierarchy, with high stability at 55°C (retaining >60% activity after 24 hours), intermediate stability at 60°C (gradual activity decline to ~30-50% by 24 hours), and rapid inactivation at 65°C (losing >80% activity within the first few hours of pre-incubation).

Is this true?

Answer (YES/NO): NO